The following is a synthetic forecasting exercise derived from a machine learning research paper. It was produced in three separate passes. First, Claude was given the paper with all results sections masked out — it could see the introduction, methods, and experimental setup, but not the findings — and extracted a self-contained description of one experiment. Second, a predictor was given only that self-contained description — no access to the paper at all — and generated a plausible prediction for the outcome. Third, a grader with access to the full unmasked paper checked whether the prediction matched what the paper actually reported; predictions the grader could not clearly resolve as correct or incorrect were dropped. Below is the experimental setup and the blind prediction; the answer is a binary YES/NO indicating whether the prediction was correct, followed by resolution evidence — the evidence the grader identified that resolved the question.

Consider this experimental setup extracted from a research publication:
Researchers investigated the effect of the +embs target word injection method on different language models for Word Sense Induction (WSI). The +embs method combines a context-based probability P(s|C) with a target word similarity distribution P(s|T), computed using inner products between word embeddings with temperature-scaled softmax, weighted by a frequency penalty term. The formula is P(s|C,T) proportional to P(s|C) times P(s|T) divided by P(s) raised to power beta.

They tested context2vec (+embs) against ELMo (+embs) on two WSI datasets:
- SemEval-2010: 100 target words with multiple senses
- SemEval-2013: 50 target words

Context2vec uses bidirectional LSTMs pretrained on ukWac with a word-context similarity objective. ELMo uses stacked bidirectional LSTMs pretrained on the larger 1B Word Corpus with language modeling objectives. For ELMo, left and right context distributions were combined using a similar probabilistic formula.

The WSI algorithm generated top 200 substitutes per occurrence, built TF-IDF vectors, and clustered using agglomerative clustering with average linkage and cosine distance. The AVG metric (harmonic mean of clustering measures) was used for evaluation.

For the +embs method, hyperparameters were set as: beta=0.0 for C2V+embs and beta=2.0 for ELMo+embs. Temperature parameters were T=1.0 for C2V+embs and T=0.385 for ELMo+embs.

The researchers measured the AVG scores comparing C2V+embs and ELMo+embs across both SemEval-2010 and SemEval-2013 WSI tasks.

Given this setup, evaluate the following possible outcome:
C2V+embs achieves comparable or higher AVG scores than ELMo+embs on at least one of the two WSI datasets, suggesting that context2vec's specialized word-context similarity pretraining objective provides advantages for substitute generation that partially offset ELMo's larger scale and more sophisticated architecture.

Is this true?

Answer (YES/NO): NO